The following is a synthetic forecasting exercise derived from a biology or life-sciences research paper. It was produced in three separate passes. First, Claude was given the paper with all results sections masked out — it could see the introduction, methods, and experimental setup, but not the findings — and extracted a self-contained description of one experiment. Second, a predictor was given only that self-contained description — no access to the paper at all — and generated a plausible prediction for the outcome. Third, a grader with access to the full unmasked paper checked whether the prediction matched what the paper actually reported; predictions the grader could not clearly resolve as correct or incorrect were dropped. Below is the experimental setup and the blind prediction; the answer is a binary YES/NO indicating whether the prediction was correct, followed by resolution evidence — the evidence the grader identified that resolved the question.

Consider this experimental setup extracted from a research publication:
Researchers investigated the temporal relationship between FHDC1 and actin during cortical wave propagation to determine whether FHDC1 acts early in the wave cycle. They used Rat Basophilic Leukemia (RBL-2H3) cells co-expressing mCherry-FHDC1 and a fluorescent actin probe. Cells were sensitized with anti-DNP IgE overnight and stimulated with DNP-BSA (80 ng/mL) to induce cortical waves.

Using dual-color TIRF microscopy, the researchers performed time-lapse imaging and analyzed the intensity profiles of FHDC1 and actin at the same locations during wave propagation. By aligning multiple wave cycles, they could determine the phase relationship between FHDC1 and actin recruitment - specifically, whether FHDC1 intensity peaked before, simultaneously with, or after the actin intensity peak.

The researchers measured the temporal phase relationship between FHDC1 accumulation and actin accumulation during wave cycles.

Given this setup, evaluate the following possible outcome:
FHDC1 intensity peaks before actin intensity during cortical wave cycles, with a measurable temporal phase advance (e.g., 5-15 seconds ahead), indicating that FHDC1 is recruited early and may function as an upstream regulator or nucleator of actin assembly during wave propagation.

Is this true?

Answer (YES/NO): YES